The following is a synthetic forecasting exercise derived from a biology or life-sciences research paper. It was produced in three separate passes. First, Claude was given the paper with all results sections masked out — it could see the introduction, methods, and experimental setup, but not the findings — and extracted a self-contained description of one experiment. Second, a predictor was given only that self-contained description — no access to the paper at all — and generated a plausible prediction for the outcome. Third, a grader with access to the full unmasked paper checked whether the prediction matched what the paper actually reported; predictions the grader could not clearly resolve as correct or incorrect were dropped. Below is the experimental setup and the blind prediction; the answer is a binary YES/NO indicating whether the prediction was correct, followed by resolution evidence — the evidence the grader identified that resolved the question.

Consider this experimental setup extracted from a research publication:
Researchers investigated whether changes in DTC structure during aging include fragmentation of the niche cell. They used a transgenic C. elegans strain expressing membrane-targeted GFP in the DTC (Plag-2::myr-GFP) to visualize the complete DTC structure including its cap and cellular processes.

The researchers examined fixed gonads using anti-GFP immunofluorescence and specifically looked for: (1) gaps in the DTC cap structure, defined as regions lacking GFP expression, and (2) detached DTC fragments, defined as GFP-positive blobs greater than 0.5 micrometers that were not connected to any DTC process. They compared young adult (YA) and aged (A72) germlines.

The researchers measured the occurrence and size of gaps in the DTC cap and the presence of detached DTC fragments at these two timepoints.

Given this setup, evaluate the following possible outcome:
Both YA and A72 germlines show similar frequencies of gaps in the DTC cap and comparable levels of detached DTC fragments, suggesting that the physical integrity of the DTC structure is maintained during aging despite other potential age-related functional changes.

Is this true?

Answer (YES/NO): NO